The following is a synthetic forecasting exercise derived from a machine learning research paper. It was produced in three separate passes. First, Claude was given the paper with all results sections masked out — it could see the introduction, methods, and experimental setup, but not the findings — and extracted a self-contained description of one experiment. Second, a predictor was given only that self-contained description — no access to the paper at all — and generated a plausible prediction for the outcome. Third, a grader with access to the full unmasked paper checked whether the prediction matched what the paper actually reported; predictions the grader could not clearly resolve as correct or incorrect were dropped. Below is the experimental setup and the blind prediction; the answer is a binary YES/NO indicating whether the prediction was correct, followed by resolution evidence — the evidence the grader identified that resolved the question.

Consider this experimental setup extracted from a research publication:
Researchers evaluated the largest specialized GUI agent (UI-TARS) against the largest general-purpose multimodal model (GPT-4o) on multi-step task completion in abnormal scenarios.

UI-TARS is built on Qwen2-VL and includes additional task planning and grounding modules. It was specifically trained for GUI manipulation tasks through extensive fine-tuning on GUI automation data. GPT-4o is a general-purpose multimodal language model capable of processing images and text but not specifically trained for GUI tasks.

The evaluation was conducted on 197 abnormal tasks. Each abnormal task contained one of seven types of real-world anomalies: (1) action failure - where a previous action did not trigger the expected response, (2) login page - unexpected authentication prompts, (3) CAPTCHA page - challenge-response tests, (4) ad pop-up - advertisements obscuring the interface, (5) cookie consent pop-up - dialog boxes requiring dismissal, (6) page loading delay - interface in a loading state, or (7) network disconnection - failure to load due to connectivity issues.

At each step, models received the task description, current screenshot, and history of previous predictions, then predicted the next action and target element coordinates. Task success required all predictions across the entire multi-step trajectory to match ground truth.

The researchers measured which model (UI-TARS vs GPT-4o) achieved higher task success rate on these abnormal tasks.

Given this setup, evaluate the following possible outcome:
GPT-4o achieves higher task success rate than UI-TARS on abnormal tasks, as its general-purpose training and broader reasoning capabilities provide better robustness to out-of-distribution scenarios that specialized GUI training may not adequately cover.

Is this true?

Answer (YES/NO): NO